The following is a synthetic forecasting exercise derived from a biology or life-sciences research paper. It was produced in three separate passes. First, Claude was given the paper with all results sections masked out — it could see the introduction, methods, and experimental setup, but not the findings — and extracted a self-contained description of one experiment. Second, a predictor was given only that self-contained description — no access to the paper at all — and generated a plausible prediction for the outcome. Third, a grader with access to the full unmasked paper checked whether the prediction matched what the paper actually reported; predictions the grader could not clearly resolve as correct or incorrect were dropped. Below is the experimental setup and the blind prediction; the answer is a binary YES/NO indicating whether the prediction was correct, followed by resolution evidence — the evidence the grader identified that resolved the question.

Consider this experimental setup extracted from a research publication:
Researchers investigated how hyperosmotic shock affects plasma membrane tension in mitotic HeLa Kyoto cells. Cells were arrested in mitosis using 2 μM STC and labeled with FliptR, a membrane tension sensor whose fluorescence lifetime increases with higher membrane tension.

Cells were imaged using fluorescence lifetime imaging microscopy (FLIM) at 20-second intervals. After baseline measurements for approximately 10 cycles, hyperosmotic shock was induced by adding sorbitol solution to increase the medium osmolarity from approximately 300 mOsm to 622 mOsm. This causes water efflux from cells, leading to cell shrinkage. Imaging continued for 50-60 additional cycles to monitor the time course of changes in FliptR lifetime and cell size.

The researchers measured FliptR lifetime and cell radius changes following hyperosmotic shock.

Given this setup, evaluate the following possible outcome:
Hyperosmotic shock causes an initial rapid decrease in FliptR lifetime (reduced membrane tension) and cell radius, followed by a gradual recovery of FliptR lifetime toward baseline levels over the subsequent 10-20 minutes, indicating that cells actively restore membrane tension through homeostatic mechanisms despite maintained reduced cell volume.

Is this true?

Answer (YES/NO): NO